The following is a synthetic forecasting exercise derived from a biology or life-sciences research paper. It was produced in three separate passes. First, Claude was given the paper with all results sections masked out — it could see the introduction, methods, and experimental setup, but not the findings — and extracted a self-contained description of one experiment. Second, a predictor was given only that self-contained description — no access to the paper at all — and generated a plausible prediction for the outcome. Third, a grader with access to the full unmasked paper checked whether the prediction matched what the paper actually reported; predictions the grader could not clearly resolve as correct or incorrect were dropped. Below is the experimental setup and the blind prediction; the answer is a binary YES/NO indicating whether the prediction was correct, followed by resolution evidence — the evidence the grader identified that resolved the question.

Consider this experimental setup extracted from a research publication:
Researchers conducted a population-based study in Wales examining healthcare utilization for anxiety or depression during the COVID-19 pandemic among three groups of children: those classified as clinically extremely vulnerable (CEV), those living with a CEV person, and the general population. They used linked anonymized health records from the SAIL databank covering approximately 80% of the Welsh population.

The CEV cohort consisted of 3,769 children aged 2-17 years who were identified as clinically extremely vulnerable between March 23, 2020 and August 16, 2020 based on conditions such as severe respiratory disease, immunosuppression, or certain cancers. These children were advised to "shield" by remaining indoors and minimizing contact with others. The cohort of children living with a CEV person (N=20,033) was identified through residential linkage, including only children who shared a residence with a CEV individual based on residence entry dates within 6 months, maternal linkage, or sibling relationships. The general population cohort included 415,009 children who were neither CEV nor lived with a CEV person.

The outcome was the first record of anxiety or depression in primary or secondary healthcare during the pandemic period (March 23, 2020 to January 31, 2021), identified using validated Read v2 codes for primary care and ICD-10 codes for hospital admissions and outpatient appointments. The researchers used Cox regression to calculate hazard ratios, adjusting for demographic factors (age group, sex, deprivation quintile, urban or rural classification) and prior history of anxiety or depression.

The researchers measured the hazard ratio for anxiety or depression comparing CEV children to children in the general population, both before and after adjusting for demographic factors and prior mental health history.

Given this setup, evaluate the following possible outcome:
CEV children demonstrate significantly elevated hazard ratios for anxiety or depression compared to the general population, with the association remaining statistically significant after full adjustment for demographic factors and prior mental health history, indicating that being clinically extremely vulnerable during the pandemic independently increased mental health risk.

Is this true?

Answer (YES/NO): YES